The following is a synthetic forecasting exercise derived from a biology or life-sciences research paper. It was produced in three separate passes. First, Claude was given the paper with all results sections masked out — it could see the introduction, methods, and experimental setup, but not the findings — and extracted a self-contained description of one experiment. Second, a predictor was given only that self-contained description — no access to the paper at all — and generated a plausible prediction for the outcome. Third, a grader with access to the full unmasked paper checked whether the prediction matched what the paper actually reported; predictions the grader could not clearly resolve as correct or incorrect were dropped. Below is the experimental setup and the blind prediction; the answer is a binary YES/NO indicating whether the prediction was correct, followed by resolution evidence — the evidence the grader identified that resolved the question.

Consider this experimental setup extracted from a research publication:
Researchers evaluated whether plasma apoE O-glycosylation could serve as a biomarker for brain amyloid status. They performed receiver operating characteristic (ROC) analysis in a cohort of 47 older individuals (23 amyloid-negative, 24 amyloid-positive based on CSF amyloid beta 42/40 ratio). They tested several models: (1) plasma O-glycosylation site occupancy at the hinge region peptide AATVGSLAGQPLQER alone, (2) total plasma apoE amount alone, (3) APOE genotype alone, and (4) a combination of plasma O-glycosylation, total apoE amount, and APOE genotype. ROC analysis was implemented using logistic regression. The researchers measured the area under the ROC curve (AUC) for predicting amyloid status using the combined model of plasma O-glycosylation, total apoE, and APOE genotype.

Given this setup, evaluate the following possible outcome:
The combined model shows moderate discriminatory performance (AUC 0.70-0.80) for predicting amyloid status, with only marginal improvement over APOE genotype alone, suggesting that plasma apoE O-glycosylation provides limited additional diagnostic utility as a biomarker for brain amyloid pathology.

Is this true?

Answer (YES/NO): NO